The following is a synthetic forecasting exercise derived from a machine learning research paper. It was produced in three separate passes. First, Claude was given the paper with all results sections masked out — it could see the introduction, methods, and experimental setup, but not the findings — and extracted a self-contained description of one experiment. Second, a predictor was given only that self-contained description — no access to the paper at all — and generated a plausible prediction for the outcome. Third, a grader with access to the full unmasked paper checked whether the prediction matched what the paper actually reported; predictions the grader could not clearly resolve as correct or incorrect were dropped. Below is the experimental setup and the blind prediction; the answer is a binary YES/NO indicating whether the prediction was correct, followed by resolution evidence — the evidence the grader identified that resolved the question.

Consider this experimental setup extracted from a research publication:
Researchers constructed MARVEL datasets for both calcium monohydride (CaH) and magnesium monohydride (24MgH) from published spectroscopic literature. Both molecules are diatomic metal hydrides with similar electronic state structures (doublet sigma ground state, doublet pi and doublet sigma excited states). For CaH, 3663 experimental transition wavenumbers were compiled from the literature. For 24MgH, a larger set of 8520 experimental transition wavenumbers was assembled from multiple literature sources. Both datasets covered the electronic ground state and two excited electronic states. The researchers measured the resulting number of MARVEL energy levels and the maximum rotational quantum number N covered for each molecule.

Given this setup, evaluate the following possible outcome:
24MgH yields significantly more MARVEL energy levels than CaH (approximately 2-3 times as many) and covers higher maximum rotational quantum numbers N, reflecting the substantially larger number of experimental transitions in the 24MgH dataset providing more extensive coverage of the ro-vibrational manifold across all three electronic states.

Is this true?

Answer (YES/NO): NO